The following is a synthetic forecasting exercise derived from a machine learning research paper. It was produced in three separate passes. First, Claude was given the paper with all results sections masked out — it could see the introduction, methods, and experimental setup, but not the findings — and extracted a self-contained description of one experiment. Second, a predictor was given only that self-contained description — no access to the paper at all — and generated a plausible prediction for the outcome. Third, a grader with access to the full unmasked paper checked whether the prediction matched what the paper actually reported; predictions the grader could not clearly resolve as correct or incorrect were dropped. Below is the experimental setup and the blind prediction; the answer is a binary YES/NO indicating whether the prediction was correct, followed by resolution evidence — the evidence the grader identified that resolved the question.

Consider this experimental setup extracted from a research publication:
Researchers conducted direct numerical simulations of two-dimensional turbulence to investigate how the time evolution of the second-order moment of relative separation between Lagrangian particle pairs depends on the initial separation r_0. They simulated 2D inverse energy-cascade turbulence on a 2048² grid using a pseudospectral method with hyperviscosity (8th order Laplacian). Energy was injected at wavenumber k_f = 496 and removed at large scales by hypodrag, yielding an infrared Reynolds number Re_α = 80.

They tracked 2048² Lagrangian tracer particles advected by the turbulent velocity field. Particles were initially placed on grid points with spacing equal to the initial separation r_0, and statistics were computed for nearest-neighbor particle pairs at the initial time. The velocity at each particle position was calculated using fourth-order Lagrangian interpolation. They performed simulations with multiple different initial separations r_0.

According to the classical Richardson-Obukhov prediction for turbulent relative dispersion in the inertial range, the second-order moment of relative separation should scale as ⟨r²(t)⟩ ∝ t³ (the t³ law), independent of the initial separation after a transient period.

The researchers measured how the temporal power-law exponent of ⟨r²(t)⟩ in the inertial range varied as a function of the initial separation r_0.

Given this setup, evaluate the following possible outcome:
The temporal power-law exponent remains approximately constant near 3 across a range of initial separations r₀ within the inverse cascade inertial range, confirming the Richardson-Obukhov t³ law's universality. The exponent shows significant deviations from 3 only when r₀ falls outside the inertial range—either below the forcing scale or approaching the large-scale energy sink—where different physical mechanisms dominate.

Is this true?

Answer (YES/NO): NO